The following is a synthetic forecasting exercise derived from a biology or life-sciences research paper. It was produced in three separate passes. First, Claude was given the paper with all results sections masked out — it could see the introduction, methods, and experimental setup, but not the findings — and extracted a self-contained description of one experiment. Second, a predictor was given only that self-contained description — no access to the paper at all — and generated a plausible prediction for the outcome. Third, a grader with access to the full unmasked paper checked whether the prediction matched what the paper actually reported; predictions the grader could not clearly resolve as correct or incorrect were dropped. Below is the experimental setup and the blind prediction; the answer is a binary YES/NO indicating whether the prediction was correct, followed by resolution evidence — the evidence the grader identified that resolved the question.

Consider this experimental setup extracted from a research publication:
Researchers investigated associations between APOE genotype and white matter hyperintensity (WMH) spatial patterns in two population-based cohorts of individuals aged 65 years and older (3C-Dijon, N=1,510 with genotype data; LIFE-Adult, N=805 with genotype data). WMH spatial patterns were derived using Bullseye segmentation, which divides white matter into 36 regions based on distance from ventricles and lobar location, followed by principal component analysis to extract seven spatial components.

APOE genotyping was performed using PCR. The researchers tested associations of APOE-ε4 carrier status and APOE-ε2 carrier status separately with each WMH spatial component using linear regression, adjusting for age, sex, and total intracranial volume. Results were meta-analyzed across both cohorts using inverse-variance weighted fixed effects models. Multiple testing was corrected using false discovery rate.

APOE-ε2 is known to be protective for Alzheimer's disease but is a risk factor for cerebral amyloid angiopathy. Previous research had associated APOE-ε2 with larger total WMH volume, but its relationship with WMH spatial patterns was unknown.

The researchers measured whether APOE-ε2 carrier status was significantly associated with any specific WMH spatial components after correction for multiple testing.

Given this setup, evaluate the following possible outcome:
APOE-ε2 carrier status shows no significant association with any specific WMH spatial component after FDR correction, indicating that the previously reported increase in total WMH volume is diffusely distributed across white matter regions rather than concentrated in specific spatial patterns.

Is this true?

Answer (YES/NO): YES